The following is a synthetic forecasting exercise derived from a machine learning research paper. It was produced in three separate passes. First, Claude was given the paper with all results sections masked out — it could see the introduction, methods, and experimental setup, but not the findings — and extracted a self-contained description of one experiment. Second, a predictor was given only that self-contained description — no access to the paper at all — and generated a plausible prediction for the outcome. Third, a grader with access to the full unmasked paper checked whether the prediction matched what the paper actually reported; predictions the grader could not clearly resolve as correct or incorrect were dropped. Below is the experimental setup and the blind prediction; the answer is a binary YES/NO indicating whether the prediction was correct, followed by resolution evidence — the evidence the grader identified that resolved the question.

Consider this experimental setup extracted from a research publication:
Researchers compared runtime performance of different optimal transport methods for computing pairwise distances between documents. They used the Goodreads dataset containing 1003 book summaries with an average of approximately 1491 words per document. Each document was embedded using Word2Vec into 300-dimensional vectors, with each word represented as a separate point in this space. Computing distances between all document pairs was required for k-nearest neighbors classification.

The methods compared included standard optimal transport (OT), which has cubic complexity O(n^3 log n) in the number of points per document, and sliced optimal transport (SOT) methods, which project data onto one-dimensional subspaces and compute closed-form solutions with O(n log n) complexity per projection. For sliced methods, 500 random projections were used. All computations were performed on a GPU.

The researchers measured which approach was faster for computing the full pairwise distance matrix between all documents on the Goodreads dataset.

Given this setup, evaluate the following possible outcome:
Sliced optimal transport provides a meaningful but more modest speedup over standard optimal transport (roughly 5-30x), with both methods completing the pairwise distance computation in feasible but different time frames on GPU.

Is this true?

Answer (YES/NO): NO